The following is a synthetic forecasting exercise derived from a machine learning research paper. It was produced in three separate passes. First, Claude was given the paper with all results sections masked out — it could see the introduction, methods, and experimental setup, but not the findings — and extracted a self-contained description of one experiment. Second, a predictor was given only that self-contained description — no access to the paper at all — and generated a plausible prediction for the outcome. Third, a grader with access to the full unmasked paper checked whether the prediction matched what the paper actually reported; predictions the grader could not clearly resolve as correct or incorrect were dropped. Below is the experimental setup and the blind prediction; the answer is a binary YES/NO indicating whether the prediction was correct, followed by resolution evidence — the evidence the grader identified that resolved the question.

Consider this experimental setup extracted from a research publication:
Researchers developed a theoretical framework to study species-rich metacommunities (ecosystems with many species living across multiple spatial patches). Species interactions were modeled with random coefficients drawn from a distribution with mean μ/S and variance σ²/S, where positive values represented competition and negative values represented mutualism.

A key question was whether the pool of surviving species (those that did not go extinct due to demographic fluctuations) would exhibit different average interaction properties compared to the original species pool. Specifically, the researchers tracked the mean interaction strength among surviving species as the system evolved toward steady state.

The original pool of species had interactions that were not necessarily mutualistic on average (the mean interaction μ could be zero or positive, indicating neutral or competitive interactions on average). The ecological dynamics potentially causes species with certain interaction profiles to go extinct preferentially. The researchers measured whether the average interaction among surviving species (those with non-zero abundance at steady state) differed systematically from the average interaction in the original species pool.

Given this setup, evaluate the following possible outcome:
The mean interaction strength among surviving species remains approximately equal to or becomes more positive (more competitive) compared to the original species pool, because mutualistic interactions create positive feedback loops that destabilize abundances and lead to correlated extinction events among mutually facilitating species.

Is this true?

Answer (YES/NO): NO